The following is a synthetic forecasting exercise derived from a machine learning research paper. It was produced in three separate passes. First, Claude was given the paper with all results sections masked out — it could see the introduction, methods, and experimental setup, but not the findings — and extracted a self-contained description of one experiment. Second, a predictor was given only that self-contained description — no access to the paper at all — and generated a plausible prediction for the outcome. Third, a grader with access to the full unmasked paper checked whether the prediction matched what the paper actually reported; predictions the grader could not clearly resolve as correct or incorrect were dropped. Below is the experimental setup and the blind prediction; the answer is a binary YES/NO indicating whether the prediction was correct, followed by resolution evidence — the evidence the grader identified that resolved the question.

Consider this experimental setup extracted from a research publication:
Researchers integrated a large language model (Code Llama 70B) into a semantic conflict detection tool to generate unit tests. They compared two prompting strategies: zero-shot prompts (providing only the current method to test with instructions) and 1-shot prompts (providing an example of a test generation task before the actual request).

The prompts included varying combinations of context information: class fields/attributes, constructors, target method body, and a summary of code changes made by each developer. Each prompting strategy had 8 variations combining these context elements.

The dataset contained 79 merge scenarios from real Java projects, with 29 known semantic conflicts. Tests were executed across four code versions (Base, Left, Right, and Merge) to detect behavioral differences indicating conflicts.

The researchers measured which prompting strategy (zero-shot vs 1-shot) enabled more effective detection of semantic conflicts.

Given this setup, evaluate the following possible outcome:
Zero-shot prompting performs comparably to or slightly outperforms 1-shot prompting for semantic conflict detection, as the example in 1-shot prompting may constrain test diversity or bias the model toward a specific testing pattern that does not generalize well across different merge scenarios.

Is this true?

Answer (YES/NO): NO